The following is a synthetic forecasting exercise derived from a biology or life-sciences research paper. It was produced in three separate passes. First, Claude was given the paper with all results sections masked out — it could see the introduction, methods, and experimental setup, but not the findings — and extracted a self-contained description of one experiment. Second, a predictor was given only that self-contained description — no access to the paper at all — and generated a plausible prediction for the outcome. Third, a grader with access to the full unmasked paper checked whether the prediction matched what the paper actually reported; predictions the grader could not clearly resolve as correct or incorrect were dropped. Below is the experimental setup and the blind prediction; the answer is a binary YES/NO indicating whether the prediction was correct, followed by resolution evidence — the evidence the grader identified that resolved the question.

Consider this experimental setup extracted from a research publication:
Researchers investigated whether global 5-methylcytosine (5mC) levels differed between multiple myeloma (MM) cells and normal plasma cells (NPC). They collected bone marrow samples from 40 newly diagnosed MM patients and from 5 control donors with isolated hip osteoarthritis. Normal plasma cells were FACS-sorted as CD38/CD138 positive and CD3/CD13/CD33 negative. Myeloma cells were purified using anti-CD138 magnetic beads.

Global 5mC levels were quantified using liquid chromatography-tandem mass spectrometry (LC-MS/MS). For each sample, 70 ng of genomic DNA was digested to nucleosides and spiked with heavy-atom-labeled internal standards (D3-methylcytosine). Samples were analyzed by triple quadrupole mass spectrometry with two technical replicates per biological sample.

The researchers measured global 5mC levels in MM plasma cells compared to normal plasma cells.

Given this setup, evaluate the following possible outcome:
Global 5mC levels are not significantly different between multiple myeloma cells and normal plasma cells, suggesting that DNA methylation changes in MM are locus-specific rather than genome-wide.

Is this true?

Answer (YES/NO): NO